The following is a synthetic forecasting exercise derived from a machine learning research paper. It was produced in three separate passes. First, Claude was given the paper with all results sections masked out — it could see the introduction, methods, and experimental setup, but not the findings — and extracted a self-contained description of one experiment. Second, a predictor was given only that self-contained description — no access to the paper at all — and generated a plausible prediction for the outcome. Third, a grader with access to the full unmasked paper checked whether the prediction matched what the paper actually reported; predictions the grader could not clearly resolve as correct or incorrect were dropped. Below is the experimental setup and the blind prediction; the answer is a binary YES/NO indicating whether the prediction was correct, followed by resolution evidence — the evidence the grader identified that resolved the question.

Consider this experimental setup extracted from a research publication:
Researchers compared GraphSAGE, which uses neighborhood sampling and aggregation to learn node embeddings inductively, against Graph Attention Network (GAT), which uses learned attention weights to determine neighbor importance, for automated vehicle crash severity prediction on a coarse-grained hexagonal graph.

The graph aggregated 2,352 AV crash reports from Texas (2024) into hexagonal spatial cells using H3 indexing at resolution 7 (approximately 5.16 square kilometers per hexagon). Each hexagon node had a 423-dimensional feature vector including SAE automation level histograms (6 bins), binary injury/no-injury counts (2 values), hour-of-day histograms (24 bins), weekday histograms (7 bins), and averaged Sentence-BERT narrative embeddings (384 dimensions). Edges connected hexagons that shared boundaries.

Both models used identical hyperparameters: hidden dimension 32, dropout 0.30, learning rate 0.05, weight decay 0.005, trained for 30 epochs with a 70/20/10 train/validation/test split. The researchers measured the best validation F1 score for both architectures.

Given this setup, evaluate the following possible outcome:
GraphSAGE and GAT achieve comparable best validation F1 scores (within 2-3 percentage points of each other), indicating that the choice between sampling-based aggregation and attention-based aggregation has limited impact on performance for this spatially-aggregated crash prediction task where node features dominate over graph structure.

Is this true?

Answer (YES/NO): NO